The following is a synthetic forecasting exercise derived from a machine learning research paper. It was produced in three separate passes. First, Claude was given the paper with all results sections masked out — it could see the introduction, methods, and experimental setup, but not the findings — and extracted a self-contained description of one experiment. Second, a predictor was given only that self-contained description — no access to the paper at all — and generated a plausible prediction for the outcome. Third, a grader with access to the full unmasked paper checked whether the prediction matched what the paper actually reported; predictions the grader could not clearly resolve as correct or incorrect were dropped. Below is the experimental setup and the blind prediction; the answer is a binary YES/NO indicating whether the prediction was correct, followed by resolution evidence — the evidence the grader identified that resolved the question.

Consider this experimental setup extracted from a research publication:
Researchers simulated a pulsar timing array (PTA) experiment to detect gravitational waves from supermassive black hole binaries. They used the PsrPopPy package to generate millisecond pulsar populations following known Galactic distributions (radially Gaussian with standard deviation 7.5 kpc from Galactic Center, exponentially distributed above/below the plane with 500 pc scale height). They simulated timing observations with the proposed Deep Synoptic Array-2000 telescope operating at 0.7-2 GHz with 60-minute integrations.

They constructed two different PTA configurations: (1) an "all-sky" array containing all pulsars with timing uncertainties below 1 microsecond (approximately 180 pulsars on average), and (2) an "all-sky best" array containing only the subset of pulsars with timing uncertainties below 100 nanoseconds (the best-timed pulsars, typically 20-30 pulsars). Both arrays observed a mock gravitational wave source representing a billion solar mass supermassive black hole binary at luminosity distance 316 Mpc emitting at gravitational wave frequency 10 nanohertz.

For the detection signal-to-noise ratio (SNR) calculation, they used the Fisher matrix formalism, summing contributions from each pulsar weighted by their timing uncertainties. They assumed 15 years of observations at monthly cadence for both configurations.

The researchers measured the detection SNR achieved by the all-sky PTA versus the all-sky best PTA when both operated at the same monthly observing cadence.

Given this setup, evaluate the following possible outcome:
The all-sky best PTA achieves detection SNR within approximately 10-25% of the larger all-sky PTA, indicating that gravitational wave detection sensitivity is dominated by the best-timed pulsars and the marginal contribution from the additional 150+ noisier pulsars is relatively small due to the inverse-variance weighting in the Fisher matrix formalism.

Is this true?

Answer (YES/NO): YES